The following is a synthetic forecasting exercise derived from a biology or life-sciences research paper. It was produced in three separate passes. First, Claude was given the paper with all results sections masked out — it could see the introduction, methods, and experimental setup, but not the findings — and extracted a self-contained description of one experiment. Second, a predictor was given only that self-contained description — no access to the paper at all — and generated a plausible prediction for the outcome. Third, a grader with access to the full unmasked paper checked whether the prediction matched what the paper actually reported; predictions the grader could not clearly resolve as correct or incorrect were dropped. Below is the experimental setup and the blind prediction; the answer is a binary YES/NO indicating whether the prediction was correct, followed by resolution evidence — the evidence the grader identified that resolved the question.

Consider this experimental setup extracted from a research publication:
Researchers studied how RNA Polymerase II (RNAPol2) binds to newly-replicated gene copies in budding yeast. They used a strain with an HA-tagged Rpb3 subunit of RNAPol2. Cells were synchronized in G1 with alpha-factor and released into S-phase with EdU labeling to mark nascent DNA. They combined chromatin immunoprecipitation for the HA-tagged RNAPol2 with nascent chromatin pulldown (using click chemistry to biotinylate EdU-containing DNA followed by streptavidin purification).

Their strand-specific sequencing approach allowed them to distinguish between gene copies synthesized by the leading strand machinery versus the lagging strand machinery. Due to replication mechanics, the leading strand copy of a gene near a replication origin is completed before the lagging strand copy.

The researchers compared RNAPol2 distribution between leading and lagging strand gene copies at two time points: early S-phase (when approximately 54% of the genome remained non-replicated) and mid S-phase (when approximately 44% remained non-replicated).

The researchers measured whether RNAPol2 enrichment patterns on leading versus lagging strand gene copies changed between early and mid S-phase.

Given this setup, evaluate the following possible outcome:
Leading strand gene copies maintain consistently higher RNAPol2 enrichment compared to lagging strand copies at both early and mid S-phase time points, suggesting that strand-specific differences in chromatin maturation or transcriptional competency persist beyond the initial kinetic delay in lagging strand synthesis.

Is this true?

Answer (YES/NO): NO